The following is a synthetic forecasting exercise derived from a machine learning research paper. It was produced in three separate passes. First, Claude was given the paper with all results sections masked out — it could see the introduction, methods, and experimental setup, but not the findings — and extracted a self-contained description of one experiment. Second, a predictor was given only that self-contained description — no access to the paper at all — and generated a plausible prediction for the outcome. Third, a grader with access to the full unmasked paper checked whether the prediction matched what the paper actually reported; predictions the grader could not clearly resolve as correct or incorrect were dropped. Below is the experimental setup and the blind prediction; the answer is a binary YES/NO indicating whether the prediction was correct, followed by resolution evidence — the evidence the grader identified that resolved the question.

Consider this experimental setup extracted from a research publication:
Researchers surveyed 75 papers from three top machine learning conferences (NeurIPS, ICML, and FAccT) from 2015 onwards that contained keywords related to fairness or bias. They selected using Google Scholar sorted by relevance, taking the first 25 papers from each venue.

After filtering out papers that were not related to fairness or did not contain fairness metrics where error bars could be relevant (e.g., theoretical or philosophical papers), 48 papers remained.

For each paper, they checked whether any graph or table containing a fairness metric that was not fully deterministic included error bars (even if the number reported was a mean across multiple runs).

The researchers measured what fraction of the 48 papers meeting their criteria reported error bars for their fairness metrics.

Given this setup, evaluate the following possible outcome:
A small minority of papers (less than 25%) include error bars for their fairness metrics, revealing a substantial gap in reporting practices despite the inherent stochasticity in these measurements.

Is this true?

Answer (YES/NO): NO